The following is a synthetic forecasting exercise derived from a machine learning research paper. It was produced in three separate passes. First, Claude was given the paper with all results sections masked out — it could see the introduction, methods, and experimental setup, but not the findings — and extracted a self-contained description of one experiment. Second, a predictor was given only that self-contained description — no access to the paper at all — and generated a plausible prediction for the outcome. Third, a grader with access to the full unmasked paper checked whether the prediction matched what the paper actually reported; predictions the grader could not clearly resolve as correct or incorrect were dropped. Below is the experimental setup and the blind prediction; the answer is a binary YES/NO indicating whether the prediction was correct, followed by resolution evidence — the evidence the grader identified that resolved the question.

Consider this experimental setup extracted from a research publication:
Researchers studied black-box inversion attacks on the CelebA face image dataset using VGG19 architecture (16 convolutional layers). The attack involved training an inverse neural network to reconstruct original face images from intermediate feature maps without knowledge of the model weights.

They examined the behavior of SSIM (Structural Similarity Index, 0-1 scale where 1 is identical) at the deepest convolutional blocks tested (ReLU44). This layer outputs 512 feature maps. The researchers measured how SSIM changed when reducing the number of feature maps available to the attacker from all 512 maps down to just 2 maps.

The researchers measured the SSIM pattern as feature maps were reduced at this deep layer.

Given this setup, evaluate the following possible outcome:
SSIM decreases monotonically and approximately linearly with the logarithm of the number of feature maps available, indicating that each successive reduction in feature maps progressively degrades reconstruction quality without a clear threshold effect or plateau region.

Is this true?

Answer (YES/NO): NO